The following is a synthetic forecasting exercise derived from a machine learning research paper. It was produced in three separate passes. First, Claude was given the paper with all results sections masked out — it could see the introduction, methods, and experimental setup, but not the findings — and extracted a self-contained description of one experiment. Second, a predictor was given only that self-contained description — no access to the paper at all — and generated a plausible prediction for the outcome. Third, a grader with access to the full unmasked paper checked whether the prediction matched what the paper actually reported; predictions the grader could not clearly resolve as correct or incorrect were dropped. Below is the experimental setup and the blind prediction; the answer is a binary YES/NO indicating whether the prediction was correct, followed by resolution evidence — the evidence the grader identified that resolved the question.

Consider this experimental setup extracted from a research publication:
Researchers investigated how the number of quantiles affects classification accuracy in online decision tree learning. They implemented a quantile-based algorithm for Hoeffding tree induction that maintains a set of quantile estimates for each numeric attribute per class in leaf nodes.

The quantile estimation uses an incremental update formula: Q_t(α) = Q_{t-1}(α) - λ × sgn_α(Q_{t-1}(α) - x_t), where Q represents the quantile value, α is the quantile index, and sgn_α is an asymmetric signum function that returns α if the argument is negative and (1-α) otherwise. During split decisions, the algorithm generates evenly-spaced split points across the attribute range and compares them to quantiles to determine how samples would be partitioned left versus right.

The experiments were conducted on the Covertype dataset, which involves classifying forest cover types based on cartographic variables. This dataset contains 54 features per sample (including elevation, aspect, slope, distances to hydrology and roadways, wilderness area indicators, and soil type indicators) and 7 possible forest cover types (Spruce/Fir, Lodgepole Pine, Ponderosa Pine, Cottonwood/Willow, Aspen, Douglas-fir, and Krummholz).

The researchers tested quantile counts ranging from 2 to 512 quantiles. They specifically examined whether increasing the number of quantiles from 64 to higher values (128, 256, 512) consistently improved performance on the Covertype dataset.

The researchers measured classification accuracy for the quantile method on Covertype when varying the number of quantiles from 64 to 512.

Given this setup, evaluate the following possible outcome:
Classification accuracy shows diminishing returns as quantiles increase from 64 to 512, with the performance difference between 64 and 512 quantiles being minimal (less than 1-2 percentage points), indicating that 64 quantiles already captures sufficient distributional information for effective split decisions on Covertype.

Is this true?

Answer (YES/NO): NO